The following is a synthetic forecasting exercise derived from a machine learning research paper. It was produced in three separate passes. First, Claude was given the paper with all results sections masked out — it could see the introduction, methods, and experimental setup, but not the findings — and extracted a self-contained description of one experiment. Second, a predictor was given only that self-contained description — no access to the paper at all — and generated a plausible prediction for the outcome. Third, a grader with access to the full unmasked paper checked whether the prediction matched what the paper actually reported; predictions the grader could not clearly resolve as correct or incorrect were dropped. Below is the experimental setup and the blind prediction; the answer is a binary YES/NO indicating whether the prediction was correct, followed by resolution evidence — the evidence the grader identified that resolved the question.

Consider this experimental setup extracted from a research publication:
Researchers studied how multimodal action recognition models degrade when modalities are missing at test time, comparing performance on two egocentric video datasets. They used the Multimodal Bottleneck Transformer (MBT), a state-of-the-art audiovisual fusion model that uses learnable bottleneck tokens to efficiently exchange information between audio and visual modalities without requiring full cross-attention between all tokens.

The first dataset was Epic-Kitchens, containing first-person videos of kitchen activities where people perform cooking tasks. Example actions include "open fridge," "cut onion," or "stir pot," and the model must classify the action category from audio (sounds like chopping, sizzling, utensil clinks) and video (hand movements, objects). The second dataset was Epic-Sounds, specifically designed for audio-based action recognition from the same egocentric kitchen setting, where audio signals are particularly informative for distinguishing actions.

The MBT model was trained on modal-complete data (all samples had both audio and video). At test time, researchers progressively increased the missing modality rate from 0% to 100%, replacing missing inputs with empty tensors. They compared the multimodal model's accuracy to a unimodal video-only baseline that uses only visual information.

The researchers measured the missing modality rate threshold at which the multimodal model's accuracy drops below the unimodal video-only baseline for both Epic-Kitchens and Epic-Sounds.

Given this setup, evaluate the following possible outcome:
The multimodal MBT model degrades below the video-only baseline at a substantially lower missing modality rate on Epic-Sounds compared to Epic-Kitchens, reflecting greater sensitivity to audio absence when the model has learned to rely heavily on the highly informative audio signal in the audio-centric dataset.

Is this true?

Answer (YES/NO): YES